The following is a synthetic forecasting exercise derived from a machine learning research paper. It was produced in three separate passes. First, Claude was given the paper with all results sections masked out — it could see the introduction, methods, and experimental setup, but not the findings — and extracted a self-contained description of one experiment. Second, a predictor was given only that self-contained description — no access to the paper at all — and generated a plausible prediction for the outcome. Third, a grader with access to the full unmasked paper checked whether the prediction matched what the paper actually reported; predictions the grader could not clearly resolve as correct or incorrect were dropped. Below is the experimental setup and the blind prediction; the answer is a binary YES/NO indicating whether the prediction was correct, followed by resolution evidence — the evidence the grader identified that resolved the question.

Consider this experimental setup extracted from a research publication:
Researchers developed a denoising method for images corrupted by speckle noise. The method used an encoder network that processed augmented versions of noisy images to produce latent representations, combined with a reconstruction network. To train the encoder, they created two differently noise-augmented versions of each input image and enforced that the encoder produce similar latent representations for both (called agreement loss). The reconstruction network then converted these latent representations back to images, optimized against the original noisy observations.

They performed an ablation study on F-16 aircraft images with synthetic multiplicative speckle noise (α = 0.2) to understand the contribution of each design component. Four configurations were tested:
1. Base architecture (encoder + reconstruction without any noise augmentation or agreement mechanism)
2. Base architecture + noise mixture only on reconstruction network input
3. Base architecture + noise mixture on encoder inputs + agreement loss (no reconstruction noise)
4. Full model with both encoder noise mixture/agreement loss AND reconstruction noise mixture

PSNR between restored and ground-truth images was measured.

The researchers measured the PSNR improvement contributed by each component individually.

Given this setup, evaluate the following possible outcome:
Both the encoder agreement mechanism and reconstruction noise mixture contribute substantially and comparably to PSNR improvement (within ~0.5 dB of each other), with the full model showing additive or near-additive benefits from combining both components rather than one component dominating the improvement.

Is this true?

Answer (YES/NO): NO